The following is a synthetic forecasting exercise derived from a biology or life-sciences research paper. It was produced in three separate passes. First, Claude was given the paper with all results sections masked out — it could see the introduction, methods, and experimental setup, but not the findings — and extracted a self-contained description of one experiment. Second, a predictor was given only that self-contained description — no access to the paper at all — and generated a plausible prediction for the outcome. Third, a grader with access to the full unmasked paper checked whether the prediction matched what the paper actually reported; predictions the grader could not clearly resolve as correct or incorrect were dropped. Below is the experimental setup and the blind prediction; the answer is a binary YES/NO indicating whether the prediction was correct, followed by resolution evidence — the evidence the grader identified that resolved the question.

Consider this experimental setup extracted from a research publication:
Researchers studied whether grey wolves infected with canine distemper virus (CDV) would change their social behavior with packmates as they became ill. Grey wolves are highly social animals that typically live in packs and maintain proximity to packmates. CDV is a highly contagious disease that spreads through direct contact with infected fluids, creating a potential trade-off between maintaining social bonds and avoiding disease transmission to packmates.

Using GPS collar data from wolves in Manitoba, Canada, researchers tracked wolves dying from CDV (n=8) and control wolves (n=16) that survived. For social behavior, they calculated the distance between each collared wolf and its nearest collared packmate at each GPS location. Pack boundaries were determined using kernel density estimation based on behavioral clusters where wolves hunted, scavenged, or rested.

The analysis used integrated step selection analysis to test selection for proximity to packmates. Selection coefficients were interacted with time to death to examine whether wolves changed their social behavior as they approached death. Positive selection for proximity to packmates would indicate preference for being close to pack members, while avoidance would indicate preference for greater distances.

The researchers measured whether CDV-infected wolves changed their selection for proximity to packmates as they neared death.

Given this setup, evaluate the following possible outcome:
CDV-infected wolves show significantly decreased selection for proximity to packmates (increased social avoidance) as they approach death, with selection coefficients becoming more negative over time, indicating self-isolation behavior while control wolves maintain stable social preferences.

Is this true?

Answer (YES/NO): NO